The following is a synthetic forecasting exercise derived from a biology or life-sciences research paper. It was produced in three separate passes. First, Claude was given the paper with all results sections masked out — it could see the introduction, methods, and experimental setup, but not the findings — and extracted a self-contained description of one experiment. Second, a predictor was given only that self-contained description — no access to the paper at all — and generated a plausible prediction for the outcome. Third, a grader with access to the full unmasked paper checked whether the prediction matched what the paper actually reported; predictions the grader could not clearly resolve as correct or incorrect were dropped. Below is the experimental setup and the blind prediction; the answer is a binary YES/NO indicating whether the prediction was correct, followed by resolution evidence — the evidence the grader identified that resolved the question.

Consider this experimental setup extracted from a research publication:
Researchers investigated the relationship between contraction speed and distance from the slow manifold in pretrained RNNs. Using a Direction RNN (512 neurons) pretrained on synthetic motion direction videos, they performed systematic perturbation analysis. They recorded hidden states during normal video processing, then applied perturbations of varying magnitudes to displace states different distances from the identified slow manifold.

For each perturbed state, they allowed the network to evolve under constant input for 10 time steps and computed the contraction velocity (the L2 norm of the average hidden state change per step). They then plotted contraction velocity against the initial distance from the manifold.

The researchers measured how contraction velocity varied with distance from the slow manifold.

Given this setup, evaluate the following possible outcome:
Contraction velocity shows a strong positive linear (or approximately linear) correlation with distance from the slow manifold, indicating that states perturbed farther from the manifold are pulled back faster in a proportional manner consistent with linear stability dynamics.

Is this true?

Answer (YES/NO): YES